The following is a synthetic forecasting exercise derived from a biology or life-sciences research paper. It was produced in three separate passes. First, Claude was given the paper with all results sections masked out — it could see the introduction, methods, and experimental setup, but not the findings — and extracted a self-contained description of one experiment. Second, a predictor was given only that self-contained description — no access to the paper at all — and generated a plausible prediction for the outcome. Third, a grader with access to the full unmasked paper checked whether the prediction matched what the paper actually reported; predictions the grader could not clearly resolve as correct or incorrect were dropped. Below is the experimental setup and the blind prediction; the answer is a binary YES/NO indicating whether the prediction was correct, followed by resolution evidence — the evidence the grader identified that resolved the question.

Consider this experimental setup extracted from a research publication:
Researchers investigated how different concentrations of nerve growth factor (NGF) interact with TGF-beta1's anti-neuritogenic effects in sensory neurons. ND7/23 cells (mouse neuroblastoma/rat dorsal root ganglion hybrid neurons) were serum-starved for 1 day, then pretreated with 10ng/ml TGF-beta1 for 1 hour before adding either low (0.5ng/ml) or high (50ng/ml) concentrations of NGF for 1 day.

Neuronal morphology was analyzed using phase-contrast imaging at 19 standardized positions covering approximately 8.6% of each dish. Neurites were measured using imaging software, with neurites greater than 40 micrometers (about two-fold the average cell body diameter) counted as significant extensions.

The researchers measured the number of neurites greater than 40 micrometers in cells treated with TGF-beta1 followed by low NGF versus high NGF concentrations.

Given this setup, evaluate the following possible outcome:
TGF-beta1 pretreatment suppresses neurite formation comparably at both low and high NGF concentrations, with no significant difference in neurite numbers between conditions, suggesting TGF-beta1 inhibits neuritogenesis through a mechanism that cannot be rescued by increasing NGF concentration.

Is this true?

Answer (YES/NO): YES